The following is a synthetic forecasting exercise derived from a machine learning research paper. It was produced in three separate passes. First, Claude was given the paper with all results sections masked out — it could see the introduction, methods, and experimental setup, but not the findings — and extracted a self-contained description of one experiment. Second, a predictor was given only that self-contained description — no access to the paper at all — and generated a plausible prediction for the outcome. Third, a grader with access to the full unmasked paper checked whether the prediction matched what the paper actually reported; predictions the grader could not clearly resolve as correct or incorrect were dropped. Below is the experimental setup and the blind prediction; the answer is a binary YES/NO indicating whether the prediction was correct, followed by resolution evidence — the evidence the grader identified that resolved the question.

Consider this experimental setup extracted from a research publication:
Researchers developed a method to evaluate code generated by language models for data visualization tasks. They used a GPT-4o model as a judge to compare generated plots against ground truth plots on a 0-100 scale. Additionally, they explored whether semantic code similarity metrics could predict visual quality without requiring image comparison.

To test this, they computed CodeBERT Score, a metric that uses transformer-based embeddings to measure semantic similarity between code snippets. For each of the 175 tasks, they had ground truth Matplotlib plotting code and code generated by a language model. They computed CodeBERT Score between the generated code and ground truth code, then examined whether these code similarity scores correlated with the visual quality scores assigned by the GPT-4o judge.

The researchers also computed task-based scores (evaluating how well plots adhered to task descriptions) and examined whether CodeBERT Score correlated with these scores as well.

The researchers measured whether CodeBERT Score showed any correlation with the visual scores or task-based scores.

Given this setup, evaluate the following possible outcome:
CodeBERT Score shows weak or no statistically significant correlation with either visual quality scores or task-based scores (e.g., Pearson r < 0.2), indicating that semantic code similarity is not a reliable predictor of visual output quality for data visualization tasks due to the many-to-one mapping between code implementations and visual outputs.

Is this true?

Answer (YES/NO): YES